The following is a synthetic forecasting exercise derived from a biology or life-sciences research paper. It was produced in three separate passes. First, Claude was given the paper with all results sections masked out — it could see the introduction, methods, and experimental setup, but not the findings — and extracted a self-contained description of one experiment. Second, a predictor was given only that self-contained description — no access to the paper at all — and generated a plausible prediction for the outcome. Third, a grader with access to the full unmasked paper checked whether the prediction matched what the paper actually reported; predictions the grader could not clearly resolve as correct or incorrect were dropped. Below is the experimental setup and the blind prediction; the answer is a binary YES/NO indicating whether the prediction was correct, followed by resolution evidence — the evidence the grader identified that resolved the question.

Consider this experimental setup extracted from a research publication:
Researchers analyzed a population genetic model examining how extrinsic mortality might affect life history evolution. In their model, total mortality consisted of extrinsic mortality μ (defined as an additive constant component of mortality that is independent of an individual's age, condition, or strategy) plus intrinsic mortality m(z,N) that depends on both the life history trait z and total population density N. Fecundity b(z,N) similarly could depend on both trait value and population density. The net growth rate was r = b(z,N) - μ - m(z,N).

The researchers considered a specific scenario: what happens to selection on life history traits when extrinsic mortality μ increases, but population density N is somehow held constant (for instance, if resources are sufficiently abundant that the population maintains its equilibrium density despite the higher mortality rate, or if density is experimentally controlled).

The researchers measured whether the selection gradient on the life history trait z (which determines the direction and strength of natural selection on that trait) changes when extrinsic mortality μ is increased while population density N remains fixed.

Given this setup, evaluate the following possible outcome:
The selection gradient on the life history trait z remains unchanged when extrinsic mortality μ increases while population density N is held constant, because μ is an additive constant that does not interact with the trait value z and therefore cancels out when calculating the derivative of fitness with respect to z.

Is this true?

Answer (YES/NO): YES